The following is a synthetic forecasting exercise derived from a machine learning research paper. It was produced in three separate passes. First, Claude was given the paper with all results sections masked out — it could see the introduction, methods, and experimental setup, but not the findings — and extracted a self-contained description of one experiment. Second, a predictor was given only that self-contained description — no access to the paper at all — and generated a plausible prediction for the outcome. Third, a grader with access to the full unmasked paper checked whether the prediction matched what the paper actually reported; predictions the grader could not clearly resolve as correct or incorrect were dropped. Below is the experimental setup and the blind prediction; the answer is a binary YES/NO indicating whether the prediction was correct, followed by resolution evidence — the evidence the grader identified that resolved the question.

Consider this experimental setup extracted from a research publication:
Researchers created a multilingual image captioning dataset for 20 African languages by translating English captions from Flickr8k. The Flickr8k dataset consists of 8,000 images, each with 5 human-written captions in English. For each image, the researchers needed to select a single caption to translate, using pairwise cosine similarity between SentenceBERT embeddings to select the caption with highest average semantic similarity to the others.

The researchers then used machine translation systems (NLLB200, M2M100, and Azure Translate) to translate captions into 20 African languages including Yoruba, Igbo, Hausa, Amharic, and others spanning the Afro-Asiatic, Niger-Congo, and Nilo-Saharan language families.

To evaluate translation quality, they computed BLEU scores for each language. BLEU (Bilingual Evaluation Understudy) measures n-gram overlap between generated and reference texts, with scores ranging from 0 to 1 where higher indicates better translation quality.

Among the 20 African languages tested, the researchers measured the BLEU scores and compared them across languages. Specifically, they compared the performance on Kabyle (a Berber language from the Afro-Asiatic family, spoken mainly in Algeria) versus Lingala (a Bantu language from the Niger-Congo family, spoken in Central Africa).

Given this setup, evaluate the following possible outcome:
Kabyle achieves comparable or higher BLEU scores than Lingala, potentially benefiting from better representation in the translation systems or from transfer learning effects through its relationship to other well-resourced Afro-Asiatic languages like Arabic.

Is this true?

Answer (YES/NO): YES